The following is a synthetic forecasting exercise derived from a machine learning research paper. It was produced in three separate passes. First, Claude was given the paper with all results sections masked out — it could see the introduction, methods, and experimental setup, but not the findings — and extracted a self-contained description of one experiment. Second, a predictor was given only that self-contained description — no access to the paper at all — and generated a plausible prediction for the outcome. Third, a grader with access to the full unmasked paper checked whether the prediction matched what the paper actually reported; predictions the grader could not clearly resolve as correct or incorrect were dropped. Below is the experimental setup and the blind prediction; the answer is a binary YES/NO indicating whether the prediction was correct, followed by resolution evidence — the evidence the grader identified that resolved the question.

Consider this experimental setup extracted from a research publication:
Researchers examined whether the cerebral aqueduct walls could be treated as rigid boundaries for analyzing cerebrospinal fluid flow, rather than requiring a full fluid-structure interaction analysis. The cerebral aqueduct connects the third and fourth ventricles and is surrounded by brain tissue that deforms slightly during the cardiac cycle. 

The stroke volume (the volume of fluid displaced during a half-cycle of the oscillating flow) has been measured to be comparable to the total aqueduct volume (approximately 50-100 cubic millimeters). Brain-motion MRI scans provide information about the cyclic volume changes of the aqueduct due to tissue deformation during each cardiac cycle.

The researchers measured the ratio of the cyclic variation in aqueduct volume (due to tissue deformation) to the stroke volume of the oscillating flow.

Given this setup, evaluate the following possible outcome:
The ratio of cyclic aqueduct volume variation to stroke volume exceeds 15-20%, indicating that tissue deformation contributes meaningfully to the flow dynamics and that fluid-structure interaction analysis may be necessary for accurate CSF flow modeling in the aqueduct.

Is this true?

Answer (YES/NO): NO